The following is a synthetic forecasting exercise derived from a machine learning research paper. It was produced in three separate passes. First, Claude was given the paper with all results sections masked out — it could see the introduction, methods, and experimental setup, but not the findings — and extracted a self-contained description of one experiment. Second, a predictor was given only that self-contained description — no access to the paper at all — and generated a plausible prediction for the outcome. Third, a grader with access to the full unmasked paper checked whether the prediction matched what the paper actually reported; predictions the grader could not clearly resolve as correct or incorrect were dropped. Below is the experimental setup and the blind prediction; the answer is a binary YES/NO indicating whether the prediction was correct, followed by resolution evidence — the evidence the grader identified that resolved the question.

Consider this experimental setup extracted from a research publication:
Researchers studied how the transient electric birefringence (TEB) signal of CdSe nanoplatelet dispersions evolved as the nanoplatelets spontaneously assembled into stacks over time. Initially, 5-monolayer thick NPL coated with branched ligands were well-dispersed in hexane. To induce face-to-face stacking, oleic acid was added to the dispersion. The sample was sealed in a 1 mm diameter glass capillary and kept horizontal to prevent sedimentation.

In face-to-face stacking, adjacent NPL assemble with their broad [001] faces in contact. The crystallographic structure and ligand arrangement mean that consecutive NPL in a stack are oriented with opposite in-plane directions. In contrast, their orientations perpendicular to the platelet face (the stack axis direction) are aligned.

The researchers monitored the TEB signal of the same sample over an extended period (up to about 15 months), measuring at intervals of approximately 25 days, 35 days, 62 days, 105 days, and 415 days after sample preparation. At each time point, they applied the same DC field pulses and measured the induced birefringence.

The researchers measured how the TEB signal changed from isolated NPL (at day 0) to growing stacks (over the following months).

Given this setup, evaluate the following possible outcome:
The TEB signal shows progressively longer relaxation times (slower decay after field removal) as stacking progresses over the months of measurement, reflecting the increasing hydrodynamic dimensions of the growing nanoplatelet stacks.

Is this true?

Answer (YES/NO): YES